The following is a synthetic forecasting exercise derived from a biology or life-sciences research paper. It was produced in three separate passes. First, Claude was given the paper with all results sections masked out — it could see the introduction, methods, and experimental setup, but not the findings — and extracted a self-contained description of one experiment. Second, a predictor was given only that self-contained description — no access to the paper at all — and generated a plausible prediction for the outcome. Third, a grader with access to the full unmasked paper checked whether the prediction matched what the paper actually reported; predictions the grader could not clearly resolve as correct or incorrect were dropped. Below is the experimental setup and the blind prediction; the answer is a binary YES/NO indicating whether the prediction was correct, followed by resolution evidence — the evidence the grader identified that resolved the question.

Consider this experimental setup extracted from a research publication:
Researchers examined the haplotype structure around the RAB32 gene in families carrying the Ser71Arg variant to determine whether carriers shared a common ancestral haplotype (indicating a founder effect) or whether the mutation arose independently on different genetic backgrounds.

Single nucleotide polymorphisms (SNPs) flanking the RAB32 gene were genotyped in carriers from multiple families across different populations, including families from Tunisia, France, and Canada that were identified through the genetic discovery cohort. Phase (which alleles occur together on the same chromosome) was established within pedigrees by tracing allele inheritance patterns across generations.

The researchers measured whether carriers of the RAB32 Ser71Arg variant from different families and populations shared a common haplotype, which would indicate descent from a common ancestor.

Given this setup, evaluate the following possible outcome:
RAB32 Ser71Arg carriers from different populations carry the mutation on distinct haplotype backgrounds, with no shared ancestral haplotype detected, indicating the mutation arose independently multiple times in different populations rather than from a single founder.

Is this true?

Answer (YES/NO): NO